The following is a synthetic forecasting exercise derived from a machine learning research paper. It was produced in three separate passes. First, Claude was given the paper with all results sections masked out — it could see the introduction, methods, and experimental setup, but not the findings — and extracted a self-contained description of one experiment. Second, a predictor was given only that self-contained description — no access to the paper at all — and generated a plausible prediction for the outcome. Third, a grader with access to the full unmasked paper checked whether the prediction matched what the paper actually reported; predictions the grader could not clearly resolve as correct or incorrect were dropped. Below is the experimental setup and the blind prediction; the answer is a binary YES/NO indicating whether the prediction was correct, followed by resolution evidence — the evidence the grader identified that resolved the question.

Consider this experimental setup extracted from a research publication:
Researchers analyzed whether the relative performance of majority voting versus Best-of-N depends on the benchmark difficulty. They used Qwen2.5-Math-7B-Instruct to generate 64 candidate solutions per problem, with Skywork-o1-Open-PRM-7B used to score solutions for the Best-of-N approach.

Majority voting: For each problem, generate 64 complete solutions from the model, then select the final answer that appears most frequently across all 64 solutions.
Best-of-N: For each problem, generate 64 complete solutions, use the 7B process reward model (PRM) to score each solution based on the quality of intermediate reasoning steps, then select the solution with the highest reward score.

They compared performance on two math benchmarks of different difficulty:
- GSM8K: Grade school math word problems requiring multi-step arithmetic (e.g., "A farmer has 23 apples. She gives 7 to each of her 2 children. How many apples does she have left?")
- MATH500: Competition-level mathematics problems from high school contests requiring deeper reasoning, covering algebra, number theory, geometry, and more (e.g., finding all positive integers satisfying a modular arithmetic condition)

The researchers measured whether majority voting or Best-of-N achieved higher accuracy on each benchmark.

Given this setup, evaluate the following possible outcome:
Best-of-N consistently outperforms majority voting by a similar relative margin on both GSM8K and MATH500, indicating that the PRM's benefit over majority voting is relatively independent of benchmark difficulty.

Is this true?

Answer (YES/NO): NO